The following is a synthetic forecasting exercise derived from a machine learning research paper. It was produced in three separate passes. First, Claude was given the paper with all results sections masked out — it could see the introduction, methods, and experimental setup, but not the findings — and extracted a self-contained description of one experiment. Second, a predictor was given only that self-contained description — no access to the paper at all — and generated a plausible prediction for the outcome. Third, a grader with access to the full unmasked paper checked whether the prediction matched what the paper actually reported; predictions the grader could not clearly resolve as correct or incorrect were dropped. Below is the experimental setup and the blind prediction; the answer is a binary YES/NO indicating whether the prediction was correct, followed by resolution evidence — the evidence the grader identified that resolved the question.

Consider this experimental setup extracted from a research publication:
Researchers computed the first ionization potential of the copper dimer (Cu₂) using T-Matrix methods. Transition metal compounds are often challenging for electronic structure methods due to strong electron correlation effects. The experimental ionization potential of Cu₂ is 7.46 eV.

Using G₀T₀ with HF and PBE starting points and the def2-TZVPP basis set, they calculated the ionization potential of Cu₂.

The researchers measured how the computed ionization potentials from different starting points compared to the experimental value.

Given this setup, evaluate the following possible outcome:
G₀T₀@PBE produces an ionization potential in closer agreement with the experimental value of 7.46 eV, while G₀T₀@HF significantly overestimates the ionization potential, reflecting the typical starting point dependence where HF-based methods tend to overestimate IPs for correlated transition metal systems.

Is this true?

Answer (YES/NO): NO